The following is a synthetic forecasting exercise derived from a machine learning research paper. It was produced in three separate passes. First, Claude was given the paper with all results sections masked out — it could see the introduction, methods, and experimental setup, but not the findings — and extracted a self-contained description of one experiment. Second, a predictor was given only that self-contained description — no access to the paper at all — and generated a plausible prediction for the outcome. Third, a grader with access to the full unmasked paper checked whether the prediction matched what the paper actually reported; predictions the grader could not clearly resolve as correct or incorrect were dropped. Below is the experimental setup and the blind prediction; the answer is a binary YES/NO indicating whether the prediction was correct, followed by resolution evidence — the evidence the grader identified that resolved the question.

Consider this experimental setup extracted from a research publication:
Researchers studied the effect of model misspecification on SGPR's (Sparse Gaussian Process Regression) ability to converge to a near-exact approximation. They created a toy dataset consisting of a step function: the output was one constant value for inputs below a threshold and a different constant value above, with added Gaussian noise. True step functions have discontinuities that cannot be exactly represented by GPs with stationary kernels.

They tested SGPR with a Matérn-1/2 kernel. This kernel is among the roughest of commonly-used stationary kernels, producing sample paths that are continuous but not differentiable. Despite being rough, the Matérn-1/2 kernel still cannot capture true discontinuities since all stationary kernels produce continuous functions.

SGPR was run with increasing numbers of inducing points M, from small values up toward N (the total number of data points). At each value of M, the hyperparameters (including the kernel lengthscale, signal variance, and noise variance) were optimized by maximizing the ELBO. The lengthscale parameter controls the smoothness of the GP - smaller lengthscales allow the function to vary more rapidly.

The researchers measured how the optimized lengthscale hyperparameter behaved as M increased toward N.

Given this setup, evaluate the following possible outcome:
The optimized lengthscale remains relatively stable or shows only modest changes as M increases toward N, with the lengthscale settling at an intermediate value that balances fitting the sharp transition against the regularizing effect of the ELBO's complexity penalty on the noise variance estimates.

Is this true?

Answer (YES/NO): NO